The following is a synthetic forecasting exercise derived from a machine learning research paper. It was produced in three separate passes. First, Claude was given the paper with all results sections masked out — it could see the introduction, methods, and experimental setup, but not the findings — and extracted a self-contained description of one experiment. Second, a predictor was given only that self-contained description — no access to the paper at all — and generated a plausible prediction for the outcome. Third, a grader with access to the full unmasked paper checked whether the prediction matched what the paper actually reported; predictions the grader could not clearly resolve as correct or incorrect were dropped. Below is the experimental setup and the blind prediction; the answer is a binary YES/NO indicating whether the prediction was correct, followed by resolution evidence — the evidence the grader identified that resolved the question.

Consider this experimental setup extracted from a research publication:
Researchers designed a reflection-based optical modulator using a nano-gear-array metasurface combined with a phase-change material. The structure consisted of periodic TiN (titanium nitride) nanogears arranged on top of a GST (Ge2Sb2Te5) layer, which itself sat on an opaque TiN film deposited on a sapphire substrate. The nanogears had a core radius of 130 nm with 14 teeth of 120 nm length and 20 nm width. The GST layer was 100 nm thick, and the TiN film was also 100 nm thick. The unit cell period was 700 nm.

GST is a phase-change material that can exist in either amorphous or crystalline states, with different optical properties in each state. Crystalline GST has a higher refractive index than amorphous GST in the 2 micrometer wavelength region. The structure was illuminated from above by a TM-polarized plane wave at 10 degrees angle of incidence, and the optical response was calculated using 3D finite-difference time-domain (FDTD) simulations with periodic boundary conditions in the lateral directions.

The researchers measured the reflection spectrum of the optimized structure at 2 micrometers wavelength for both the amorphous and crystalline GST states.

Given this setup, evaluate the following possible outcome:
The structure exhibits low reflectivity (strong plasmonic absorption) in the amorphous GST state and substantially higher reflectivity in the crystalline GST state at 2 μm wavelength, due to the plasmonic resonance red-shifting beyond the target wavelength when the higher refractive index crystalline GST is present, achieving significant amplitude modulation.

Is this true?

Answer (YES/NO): YES